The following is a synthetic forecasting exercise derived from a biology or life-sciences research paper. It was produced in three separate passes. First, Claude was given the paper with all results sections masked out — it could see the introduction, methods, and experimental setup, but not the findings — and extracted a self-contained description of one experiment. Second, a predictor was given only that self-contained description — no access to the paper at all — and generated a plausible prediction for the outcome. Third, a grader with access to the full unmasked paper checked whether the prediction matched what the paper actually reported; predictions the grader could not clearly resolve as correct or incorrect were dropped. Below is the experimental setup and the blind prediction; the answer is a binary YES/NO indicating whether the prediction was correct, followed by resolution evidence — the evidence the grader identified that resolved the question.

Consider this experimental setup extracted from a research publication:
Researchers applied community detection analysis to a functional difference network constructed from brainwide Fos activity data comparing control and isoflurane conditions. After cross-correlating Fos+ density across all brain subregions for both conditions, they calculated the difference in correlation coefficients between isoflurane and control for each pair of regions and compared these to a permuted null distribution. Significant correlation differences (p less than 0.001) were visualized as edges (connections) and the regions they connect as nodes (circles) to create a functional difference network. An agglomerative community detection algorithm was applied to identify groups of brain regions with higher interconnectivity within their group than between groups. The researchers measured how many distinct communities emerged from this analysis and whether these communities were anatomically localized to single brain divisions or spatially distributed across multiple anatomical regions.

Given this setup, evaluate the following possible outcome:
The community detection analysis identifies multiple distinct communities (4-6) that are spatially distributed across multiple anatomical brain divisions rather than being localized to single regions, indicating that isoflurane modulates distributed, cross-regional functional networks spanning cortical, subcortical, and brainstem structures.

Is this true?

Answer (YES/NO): NO